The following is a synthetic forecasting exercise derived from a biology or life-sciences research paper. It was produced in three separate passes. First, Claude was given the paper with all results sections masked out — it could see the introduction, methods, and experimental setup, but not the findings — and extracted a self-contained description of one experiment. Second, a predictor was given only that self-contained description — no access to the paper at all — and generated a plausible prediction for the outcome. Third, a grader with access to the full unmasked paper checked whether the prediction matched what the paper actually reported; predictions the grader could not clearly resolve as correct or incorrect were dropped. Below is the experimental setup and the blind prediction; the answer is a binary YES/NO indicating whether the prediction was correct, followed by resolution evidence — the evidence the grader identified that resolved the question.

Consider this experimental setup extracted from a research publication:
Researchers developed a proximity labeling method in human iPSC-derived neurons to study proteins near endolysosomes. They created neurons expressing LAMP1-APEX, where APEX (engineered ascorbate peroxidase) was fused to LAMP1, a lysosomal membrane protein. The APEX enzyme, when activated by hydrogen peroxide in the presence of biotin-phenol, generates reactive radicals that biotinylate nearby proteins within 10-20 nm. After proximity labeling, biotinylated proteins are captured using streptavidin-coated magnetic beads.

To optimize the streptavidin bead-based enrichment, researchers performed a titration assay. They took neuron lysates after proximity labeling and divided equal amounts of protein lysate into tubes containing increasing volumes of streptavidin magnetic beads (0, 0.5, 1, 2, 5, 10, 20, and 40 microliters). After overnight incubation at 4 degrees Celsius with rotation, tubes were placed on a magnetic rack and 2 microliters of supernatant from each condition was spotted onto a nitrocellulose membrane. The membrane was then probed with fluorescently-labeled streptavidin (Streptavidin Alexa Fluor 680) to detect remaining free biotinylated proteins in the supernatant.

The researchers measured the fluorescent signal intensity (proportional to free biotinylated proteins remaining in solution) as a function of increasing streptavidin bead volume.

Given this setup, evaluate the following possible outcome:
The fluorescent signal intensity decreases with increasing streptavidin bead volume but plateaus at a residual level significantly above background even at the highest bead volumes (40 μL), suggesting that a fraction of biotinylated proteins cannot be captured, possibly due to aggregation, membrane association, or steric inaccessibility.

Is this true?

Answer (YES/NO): NO